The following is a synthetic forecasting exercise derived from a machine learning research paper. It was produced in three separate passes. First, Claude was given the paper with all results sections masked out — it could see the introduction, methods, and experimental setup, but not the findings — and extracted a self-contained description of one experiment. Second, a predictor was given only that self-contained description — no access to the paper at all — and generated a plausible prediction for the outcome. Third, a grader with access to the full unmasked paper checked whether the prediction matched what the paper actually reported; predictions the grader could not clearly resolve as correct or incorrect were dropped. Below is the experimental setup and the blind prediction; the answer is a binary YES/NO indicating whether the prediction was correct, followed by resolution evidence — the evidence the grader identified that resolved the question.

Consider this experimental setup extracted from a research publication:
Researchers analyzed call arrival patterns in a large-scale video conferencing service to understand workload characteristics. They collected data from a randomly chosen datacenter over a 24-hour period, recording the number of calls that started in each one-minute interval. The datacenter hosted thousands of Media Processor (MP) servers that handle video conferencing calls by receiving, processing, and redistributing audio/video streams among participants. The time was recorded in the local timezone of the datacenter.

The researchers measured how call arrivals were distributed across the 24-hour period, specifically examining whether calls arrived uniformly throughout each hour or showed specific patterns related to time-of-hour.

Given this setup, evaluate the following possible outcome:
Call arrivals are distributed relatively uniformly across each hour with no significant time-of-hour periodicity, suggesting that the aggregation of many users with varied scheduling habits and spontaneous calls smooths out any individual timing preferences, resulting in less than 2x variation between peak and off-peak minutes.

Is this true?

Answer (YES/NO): NO